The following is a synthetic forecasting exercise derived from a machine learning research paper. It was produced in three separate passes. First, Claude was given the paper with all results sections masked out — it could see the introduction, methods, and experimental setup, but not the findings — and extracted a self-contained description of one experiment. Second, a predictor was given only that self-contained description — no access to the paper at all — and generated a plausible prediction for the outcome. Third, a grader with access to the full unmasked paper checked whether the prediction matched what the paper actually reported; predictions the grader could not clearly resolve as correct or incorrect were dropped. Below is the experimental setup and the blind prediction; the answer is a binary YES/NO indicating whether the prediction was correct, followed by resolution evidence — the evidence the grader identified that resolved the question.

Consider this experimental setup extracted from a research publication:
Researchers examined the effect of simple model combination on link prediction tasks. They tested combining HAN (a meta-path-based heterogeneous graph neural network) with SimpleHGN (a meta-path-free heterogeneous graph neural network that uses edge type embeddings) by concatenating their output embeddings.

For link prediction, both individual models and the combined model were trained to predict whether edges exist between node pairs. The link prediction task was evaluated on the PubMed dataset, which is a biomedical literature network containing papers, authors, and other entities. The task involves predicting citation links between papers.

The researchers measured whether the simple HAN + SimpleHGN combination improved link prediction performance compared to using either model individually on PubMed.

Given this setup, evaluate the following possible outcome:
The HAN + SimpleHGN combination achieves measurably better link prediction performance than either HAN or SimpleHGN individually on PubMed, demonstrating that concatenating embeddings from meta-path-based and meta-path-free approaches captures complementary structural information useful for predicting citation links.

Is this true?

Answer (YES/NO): NO